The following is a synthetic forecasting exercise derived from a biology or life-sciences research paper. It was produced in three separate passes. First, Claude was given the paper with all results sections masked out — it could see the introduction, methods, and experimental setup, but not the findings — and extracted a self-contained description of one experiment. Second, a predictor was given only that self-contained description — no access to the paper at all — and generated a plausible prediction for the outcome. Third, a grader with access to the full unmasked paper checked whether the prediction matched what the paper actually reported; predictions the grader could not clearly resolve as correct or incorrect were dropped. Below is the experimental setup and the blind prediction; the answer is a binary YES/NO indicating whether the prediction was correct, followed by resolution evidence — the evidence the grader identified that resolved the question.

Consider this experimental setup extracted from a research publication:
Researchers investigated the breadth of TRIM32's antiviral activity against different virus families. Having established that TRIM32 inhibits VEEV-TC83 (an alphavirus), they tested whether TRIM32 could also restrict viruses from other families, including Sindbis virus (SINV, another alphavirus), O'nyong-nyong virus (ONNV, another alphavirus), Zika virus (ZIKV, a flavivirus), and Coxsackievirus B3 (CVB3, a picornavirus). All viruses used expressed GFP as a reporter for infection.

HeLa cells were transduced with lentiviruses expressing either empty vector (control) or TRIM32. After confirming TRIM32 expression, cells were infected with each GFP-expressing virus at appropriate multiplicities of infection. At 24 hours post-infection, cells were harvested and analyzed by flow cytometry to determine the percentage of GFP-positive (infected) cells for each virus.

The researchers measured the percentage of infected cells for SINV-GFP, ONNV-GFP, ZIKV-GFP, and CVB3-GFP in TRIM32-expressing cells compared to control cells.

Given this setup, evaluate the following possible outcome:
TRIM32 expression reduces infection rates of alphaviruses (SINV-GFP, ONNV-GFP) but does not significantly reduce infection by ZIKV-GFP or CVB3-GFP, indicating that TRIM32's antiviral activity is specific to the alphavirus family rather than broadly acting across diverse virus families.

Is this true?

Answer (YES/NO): YES